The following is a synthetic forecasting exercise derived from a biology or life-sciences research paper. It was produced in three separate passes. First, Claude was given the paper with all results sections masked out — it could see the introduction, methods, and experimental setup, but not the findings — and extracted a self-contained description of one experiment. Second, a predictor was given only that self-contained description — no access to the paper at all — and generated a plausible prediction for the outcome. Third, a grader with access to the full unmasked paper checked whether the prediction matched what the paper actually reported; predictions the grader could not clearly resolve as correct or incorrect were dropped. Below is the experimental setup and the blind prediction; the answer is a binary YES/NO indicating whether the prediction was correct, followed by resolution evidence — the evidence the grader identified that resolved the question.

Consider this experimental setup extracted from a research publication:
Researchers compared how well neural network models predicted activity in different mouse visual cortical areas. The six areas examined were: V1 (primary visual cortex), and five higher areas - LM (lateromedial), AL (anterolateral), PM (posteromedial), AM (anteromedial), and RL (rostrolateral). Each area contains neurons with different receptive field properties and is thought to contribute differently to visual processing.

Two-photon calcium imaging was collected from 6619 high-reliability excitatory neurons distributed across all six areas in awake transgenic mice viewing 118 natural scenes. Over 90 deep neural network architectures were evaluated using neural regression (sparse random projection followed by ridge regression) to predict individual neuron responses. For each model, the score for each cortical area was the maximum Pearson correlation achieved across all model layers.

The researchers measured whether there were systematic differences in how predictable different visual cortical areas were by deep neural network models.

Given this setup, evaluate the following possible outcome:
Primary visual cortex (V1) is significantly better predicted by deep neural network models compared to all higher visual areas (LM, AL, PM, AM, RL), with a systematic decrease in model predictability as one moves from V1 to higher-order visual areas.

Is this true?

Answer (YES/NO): NO